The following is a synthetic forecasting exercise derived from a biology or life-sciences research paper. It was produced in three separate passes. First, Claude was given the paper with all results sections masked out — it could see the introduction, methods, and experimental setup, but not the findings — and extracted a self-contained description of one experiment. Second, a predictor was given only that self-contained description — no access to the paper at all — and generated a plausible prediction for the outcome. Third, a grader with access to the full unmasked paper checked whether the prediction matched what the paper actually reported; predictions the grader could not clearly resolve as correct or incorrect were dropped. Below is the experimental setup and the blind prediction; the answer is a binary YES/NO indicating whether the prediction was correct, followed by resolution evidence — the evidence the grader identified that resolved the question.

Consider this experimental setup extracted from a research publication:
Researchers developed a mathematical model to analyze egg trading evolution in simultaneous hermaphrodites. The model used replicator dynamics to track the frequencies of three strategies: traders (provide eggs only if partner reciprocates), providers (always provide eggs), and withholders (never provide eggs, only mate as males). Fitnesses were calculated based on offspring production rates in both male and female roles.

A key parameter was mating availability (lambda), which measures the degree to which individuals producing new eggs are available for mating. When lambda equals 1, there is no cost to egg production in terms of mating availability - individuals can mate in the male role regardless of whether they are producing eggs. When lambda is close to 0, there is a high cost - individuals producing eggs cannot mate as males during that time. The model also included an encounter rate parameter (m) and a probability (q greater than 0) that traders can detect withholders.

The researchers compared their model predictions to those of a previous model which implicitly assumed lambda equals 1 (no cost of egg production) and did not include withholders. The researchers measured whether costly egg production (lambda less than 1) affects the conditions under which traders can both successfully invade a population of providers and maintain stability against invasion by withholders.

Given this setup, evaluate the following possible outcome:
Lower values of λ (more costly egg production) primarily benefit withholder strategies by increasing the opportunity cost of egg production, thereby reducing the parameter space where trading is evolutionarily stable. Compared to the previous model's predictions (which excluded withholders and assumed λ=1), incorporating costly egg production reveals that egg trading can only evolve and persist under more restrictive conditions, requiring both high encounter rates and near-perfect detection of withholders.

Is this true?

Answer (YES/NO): NO